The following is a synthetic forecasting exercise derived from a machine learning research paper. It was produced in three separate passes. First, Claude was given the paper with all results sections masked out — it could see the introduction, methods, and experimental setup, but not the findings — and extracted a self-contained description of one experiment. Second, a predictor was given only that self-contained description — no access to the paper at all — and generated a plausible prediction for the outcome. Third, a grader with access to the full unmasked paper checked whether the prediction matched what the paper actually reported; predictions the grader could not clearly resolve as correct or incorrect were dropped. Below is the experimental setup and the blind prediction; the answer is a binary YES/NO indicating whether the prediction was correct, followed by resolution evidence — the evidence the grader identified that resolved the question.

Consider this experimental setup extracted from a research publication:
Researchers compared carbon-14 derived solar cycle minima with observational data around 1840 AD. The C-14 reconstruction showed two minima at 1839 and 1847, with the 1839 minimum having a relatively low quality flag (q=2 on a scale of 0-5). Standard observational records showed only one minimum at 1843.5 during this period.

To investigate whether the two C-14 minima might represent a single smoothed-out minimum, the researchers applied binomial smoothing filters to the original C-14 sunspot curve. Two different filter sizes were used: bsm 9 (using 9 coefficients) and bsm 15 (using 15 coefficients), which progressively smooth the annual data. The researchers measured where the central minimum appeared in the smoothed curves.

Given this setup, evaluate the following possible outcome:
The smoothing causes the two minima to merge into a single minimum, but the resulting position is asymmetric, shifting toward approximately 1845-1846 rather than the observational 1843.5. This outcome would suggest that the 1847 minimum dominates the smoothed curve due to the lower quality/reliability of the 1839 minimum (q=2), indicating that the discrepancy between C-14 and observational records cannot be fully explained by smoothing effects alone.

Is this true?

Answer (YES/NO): NO